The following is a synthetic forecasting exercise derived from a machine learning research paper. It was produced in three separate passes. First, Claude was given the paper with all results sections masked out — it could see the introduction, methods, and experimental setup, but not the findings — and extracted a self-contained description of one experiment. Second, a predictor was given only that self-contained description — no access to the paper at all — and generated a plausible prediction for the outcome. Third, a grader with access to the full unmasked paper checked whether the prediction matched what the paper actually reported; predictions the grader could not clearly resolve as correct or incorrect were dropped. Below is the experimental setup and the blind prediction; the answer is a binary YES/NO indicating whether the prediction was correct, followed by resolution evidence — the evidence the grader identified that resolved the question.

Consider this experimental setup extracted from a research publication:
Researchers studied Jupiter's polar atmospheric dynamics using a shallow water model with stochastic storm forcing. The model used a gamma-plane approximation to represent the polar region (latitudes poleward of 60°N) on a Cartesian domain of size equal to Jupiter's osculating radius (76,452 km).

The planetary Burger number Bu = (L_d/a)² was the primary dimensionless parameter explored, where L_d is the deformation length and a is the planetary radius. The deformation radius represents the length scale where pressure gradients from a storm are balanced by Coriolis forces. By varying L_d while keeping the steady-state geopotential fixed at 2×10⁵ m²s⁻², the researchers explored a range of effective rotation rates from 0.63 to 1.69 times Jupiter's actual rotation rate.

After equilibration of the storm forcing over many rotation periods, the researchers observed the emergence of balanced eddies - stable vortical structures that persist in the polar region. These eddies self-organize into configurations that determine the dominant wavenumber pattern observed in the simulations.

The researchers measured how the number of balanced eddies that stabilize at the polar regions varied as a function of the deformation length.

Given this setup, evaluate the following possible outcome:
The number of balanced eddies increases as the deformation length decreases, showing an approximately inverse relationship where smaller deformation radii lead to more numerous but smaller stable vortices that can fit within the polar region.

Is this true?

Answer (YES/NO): YES